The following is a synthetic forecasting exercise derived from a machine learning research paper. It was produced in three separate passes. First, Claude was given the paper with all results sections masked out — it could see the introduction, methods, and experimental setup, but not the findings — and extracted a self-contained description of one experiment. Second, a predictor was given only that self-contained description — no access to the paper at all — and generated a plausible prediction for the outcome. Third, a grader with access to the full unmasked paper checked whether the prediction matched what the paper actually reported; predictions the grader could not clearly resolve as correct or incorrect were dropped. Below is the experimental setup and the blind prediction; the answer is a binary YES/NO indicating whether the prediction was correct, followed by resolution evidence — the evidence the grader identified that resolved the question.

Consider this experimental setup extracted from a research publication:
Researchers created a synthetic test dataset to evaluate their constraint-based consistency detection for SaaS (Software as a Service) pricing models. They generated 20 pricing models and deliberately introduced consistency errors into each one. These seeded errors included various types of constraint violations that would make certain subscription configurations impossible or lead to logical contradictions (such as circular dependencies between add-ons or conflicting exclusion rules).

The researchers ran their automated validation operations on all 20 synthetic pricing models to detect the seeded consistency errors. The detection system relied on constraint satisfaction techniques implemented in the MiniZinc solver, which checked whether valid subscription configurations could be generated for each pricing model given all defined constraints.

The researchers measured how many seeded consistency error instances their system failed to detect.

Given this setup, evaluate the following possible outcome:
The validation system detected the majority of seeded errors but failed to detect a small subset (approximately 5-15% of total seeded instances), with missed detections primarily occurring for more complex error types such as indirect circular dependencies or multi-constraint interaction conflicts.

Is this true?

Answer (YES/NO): NO